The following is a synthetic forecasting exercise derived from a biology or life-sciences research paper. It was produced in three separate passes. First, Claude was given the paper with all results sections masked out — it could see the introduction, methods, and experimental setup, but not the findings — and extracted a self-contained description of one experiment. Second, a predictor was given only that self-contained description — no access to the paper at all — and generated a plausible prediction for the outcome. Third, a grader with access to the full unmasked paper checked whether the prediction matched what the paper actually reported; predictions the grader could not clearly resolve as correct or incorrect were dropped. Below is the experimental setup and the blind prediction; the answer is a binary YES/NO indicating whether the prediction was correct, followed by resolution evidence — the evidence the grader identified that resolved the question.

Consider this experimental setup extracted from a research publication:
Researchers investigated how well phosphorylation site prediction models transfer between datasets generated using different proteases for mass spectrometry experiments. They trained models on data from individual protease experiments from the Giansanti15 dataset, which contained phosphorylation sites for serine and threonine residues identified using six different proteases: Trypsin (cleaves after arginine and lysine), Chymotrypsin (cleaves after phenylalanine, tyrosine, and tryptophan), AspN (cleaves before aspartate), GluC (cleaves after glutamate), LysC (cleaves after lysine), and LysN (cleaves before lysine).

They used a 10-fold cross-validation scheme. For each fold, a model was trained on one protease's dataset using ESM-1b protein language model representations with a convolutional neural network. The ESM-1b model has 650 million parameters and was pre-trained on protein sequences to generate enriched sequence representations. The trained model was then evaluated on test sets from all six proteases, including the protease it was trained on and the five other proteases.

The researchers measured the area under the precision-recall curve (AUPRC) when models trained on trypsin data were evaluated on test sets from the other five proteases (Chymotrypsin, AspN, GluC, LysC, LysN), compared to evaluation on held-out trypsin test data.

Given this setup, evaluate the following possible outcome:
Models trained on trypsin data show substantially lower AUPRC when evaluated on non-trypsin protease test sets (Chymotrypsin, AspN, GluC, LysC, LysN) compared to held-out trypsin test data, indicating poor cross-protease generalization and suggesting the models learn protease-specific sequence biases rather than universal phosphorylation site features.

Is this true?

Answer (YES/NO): YES